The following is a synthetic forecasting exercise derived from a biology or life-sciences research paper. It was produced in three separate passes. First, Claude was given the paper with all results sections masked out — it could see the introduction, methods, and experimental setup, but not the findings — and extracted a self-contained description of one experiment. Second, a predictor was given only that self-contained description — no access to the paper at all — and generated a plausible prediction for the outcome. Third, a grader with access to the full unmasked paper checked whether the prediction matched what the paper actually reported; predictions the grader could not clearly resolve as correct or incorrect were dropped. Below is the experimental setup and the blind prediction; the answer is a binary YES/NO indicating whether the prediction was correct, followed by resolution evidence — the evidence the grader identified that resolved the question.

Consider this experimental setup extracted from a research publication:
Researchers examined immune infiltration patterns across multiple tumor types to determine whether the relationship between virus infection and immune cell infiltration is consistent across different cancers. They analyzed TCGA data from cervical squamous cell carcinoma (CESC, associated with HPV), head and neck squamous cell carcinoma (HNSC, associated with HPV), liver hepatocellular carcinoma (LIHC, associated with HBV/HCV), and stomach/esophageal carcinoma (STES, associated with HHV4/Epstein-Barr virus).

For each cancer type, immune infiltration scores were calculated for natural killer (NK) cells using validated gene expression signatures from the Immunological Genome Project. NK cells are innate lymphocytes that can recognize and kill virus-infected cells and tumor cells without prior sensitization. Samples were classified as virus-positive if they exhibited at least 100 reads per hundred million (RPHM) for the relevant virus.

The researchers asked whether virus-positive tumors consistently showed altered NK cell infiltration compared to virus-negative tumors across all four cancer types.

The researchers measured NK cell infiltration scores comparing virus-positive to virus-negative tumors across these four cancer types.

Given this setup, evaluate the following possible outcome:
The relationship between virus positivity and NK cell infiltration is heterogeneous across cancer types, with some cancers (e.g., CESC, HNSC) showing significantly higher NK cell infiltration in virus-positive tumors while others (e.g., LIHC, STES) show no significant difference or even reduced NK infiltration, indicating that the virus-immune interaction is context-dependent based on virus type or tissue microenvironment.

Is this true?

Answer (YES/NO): NO